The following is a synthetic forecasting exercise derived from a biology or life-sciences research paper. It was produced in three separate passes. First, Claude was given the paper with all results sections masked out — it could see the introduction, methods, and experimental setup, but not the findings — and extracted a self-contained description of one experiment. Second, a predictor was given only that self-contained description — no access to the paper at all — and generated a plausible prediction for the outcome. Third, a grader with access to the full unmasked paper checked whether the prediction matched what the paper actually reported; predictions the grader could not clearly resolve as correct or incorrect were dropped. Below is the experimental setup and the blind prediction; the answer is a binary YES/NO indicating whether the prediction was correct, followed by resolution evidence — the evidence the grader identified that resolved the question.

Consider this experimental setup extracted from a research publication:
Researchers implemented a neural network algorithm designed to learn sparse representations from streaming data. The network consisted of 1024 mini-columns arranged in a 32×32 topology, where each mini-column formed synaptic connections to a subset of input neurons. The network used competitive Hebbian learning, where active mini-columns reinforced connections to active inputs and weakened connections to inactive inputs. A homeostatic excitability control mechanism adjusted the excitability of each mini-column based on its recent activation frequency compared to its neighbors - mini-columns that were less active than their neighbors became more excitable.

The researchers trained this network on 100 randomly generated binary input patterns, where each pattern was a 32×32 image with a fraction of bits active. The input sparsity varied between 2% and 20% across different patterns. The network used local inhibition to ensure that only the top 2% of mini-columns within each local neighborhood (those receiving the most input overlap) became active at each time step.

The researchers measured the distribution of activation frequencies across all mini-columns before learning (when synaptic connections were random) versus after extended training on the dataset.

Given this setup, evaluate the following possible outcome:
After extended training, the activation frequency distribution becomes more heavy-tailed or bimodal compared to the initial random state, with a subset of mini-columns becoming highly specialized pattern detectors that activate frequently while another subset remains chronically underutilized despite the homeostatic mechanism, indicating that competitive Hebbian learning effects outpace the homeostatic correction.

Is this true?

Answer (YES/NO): NO